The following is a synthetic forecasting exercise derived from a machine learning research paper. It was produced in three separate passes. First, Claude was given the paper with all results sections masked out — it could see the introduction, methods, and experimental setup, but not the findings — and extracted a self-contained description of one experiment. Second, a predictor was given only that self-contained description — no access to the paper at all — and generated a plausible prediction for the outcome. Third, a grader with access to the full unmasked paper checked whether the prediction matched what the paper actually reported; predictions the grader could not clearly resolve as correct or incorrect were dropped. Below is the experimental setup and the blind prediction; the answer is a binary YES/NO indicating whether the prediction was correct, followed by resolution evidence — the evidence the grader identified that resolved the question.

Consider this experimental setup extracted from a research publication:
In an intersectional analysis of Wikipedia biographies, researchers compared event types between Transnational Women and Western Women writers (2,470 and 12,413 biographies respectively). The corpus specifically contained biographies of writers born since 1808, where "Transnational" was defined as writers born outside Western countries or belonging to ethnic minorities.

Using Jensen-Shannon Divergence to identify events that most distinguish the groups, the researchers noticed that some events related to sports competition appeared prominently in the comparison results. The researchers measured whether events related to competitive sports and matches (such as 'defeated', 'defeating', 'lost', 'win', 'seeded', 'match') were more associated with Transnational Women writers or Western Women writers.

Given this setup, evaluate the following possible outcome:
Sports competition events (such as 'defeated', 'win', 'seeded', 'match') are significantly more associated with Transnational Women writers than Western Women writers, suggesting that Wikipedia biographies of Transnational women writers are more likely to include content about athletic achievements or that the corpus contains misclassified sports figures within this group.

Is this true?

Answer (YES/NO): YES